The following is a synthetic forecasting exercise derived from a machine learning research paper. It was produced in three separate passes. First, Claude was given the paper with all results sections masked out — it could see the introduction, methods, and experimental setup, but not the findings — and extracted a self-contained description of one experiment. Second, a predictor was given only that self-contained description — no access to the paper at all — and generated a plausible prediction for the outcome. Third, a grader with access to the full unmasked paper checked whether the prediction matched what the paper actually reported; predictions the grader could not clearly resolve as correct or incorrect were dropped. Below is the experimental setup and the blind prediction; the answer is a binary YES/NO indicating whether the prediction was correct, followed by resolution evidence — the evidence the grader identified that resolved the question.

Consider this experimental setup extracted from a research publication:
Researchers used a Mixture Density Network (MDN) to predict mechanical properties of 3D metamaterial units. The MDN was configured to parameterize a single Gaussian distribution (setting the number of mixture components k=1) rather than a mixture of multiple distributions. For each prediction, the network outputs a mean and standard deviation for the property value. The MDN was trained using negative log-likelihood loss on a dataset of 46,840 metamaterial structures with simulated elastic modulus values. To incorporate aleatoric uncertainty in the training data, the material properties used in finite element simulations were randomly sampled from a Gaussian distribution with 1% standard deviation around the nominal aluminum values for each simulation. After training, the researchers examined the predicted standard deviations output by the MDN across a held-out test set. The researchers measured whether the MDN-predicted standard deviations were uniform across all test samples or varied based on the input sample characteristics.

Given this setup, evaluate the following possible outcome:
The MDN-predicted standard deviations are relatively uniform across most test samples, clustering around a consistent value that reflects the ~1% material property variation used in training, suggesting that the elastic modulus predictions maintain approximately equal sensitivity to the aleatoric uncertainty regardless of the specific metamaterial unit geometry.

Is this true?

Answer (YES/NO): NO